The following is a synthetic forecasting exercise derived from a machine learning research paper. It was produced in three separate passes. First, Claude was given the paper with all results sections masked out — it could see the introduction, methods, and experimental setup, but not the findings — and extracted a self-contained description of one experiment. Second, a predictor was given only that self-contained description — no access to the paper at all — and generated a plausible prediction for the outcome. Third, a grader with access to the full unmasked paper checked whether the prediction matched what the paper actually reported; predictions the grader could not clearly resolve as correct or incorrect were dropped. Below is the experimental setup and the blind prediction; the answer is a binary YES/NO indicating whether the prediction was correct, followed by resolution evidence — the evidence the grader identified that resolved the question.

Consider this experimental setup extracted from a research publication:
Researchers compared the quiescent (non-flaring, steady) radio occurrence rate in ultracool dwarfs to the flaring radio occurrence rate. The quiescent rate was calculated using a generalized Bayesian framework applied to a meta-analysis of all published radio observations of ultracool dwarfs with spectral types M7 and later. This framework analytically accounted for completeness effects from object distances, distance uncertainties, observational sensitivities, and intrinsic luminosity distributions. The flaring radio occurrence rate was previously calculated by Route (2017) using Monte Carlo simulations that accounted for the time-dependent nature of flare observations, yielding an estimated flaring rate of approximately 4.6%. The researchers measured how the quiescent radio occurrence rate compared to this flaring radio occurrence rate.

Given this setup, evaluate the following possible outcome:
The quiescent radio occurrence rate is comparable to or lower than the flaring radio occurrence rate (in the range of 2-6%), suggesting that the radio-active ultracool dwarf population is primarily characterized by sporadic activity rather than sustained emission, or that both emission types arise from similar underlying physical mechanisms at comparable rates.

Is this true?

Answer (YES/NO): NO